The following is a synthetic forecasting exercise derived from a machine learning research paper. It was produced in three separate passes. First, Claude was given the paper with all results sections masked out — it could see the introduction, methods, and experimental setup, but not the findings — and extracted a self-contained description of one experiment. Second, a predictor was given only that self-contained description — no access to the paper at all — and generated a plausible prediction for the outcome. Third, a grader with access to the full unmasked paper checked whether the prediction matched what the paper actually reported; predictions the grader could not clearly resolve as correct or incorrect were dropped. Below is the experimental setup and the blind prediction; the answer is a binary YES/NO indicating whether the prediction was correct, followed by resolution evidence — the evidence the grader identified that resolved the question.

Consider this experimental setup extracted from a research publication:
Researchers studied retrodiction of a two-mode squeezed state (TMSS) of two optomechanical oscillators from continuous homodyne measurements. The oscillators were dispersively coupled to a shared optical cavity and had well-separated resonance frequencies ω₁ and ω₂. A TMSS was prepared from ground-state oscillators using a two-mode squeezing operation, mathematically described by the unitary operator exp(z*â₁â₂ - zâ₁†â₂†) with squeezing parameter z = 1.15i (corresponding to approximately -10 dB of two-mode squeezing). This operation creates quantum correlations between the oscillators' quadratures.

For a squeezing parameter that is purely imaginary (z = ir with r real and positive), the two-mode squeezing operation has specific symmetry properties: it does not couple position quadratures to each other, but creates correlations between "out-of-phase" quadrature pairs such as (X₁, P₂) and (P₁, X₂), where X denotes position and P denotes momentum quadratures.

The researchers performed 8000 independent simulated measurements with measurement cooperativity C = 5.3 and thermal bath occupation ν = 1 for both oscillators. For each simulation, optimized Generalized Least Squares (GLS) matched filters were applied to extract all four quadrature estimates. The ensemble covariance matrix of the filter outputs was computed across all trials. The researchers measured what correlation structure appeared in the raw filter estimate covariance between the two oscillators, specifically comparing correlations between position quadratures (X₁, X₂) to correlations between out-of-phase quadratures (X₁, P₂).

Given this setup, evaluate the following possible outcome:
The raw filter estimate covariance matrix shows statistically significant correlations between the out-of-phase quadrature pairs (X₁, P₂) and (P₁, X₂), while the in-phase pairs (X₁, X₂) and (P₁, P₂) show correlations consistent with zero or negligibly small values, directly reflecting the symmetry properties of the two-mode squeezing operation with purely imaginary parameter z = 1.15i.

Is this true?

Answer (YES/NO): NO